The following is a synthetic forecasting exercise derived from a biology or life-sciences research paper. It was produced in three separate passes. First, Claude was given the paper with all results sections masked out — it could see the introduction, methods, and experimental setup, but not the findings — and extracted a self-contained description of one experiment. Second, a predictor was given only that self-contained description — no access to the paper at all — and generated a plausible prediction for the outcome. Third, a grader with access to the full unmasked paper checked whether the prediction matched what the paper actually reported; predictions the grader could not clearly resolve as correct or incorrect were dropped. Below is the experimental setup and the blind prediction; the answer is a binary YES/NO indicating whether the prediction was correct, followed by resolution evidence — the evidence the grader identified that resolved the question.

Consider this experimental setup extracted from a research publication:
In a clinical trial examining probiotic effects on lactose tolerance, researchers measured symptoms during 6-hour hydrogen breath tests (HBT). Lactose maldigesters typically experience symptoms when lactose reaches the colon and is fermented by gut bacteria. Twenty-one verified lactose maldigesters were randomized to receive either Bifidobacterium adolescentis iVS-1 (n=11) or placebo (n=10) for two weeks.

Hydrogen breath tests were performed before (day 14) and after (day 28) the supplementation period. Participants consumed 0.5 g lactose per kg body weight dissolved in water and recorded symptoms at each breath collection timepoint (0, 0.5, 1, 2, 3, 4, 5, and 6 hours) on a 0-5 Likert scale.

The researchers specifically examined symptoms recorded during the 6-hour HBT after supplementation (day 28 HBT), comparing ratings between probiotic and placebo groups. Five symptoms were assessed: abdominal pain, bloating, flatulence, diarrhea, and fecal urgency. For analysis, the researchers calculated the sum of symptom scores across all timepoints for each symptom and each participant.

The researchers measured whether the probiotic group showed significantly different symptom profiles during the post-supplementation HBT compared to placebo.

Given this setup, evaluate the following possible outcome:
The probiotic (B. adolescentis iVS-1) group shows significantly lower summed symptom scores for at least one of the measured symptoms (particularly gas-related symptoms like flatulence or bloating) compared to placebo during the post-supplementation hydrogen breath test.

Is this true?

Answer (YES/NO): NO